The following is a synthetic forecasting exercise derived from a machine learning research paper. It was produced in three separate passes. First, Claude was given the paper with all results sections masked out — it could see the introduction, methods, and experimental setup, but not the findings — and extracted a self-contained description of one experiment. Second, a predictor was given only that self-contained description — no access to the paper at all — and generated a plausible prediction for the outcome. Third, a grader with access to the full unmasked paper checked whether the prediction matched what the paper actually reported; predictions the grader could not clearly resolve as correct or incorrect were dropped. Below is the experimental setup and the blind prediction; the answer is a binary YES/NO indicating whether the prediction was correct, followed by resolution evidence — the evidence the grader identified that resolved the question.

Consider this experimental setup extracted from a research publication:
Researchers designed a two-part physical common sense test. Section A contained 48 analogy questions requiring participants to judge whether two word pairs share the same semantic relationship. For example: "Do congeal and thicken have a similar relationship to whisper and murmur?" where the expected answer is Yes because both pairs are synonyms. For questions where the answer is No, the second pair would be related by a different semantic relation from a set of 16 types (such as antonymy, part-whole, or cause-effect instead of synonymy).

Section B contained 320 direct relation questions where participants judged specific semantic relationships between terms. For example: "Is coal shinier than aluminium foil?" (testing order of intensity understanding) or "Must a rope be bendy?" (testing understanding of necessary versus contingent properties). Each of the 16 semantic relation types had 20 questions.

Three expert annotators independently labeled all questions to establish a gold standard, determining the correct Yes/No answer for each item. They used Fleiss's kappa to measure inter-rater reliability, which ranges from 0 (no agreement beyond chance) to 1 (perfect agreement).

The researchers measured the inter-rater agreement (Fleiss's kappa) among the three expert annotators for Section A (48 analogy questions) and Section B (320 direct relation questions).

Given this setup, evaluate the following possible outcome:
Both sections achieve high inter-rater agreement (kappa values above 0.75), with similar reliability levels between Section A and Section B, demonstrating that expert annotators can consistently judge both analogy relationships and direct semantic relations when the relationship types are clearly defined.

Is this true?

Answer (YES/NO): NO